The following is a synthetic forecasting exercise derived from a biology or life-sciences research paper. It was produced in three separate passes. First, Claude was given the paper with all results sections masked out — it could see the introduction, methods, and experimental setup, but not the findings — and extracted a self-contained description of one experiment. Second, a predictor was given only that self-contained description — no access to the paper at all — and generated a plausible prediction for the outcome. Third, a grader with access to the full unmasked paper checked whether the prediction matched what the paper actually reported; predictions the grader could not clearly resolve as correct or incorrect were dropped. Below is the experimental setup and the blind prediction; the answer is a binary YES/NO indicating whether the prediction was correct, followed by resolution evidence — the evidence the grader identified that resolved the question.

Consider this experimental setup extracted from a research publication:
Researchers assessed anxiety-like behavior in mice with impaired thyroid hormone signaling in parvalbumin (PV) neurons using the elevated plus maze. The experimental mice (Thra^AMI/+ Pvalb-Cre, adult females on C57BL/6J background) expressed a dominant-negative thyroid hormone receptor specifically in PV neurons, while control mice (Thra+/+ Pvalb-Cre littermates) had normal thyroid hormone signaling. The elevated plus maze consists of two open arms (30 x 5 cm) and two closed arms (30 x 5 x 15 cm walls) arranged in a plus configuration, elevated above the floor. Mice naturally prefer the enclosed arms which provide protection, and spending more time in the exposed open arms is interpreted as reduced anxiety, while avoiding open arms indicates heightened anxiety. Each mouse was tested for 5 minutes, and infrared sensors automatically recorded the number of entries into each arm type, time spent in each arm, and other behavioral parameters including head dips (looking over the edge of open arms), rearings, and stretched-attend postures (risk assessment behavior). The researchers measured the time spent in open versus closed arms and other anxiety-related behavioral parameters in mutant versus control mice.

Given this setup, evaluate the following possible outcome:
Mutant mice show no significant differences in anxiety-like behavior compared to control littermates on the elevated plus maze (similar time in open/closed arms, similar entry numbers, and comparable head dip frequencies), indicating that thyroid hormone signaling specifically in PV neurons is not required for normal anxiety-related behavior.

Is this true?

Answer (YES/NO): YES